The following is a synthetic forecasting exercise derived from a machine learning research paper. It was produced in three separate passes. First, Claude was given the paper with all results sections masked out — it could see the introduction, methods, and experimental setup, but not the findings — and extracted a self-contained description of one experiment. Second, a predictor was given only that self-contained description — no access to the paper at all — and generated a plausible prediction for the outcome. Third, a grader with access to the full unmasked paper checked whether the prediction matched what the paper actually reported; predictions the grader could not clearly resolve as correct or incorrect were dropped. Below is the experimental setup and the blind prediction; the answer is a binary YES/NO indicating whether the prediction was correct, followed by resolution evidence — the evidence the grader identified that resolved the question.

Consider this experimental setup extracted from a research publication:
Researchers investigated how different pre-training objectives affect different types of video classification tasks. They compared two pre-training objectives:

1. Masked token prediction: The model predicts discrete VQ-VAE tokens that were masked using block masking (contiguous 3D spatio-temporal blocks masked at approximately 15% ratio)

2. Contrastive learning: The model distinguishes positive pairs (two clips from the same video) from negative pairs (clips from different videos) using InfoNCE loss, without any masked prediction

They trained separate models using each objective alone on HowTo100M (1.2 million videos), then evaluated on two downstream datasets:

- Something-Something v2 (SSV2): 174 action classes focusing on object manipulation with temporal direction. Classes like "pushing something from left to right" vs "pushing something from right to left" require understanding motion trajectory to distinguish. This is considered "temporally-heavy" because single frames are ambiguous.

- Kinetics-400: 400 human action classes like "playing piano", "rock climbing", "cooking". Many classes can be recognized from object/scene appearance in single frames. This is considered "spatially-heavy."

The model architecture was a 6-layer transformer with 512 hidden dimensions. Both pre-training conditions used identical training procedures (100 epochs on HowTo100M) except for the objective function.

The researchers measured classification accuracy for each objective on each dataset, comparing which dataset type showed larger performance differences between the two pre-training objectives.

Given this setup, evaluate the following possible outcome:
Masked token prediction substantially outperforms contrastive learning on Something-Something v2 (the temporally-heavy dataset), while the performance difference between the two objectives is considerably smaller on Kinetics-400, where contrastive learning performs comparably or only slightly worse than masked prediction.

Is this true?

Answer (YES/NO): NO